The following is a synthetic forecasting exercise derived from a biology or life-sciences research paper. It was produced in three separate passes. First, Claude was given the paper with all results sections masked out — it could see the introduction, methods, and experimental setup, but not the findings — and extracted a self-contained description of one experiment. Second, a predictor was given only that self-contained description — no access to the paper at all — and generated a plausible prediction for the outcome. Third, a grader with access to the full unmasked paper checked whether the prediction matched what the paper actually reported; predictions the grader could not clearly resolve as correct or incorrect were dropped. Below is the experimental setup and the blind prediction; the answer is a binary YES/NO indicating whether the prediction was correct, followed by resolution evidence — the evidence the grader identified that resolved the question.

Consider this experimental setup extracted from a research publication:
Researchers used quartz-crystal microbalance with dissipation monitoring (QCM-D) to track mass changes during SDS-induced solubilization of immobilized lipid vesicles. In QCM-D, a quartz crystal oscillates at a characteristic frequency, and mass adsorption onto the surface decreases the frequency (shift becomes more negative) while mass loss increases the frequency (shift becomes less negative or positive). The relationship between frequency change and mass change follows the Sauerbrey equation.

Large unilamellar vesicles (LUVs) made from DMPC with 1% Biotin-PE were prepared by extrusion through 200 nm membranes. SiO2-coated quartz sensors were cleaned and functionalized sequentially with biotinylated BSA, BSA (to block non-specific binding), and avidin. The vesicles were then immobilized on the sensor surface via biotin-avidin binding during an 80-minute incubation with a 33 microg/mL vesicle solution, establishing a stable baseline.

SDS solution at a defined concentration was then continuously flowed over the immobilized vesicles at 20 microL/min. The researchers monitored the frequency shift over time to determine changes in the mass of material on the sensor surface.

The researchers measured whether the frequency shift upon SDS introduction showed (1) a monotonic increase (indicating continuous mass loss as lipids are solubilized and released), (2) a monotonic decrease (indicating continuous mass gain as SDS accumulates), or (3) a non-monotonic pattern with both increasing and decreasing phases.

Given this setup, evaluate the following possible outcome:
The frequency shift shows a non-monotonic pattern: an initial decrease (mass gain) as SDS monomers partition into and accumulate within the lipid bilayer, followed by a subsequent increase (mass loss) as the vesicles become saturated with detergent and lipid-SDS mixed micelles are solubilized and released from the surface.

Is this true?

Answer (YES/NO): YES